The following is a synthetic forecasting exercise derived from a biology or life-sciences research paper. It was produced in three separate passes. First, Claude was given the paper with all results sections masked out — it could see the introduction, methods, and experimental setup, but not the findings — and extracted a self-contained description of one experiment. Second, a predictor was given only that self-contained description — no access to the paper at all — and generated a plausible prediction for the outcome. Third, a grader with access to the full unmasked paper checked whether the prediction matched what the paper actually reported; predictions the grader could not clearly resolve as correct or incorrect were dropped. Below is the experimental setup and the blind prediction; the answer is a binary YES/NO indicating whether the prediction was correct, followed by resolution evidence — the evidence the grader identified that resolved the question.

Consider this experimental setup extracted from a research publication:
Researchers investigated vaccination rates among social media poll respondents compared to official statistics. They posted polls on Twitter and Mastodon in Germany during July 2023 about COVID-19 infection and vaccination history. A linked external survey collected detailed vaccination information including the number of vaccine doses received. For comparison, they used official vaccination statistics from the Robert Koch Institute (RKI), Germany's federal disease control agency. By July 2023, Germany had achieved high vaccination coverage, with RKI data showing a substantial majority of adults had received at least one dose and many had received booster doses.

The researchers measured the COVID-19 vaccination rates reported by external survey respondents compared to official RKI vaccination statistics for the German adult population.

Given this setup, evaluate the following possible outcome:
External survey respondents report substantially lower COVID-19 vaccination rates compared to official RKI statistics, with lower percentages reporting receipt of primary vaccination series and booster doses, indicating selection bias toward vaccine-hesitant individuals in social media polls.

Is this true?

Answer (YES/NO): NO